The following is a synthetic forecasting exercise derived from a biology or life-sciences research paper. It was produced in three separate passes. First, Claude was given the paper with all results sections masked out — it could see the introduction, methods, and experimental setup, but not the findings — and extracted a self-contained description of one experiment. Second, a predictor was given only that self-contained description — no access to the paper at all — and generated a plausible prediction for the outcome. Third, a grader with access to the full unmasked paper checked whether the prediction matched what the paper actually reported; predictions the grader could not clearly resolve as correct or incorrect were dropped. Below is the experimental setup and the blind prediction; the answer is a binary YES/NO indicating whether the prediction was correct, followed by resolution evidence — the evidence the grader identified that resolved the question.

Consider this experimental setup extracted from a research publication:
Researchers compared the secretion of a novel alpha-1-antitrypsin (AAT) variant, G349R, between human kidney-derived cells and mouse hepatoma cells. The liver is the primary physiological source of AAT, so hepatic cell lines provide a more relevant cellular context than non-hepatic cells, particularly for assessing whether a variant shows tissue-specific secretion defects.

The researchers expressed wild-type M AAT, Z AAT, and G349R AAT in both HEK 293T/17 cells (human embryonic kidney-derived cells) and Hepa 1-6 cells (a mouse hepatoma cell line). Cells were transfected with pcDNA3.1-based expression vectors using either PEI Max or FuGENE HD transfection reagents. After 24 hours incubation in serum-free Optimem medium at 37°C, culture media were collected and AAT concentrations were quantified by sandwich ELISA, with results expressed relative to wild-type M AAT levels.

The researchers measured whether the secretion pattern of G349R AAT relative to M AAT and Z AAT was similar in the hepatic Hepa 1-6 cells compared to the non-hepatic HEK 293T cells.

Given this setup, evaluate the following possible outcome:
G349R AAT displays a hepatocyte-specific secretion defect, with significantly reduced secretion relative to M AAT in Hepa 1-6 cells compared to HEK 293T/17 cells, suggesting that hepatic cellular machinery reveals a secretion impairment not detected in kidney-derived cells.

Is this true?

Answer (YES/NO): NO